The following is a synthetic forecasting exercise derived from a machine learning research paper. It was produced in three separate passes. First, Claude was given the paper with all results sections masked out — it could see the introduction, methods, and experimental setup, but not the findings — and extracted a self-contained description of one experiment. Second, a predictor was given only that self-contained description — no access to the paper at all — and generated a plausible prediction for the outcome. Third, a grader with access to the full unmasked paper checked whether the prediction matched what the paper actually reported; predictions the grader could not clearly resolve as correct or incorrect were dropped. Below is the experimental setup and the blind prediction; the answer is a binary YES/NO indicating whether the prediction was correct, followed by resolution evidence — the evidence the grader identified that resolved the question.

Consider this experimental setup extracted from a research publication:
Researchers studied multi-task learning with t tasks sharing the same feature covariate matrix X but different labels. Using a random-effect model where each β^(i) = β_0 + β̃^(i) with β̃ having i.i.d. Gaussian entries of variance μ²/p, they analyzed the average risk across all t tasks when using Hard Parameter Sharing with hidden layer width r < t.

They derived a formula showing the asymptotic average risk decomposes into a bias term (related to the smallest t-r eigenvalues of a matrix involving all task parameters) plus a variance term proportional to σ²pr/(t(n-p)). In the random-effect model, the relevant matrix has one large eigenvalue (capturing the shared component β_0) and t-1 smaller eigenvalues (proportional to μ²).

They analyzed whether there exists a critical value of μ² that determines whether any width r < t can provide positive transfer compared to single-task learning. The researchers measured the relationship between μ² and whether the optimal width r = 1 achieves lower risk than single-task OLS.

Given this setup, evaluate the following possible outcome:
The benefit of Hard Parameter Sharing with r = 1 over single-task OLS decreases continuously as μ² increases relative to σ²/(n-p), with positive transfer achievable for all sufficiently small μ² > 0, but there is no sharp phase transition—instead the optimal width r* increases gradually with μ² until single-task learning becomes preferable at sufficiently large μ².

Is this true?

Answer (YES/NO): NO